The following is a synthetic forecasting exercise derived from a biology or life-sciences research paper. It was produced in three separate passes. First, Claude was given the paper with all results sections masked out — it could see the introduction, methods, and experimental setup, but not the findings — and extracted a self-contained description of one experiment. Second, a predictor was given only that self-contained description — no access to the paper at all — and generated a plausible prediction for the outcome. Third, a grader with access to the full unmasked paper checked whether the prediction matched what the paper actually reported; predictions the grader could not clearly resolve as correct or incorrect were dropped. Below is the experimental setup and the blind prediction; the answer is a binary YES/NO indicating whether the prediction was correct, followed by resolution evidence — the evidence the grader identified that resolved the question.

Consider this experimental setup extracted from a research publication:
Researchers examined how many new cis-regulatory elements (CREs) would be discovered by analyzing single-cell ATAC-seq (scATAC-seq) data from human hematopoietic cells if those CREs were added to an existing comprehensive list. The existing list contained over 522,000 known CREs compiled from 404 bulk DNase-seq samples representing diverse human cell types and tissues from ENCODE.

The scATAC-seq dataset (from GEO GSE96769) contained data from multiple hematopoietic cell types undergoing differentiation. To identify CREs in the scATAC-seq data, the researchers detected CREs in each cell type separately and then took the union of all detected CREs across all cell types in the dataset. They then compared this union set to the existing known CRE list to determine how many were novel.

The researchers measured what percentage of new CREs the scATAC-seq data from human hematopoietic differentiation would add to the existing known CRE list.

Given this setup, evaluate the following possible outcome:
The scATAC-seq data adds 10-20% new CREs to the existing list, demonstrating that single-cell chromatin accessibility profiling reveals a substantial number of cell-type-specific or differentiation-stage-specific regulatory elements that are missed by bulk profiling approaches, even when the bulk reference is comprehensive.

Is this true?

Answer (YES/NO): NO